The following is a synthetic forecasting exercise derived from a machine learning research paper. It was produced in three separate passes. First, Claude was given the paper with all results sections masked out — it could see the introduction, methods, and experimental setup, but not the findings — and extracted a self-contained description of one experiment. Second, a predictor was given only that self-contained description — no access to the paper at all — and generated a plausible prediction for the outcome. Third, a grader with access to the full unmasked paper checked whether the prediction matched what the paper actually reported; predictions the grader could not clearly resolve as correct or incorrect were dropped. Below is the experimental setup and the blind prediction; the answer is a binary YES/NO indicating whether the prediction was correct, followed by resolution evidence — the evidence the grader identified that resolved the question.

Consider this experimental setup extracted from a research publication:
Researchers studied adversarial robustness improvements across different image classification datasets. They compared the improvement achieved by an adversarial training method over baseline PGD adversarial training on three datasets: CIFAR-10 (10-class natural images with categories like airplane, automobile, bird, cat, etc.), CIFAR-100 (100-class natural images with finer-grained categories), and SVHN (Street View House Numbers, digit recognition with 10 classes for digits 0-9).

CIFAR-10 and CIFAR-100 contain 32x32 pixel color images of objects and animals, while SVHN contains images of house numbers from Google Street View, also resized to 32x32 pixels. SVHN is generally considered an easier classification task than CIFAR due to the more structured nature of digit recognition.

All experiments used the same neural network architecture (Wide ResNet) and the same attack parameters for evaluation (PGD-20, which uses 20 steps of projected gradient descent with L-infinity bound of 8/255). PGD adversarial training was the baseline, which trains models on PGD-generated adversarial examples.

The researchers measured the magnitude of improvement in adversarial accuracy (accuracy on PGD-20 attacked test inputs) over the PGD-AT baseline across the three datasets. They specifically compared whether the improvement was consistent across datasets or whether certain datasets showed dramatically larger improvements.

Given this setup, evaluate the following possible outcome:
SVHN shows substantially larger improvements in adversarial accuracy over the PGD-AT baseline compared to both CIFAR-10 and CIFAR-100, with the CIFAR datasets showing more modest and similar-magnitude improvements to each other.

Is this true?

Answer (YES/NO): NO